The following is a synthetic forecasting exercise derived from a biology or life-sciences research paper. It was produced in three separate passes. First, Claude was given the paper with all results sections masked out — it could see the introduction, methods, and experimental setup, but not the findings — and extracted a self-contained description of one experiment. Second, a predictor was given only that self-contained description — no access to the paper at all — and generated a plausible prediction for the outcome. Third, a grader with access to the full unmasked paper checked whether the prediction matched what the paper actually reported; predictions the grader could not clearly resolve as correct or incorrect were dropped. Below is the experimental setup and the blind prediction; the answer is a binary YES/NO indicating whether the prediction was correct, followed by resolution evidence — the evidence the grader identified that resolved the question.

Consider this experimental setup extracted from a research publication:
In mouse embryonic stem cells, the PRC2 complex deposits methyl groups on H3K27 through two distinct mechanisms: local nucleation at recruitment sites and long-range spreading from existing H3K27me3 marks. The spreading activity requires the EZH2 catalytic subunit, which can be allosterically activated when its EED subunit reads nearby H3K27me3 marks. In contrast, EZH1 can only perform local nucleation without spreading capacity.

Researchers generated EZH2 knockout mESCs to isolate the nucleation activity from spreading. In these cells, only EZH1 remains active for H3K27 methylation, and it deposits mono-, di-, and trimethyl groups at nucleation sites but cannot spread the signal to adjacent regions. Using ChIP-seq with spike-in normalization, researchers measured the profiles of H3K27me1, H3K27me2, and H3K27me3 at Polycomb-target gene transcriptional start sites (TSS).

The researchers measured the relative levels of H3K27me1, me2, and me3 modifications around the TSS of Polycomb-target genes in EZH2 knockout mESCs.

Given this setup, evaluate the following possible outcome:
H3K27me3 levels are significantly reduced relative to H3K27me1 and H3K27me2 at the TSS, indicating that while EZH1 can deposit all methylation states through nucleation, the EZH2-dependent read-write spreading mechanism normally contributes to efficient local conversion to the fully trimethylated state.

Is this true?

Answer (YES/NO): NO